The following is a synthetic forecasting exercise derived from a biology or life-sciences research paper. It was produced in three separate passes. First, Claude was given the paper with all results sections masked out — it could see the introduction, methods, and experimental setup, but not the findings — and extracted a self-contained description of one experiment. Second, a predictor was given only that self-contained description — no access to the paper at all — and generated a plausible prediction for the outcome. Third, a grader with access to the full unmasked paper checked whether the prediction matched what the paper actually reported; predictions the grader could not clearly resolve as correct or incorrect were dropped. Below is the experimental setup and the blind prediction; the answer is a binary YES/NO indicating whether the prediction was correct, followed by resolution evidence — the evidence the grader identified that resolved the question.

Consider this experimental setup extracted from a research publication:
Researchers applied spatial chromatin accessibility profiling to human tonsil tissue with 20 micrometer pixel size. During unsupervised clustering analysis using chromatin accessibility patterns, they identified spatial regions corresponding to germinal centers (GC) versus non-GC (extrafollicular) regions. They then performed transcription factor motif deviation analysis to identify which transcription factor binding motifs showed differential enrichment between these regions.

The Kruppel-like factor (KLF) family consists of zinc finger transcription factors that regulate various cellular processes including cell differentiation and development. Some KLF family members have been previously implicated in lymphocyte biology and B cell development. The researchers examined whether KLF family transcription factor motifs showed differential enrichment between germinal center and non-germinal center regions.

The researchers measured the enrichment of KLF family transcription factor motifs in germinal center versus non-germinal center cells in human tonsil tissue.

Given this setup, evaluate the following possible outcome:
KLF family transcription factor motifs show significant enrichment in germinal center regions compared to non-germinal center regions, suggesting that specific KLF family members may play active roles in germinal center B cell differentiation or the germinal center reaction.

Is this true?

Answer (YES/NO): NO